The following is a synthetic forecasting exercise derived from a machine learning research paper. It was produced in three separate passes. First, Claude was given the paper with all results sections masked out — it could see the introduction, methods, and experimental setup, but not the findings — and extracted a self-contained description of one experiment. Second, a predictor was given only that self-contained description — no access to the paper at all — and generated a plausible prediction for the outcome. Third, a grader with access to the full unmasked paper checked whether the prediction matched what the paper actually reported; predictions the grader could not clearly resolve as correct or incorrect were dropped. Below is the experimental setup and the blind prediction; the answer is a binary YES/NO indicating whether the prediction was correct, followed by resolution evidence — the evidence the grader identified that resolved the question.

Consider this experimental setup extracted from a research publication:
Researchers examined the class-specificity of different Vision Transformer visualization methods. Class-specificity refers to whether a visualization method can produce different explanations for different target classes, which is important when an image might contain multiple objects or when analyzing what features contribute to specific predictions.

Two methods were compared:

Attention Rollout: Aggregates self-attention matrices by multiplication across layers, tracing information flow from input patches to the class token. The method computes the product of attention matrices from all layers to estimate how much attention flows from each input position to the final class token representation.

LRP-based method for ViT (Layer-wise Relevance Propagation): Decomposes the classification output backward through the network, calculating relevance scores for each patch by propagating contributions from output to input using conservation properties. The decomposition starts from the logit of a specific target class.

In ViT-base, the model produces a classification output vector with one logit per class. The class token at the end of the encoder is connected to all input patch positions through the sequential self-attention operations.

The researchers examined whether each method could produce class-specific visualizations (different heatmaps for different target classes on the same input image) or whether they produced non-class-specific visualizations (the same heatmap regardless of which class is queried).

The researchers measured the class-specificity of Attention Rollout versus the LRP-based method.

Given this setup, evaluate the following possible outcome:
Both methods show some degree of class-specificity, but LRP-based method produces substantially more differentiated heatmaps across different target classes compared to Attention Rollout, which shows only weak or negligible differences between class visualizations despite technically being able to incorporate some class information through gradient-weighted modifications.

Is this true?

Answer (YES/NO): NO